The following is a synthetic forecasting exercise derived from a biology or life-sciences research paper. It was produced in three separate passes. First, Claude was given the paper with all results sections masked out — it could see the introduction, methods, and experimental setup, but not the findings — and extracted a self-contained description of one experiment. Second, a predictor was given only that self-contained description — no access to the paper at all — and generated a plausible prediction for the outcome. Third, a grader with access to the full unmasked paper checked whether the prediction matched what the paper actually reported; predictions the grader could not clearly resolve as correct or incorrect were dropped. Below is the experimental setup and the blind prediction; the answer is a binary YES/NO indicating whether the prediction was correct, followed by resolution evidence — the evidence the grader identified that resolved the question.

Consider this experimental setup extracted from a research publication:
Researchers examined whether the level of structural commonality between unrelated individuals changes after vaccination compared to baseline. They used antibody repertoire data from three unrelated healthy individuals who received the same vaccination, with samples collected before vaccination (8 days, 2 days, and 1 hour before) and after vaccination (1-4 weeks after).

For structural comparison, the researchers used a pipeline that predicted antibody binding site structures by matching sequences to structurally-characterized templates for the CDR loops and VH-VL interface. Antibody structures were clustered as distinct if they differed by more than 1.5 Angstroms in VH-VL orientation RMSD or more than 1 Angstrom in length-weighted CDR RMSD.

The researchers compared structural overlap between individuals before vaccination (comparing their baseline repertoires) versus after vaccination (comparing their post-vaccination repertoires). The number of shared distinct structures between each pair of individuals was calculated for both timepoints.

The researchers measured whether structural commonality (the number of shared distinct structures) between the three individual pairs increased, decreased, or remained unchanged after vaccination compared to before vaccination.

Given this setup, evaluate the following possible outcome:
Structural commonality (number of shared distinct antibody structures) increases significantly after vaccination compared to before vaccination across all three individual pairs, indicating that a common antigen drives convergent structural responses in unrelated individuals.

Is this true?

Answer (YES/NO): NO